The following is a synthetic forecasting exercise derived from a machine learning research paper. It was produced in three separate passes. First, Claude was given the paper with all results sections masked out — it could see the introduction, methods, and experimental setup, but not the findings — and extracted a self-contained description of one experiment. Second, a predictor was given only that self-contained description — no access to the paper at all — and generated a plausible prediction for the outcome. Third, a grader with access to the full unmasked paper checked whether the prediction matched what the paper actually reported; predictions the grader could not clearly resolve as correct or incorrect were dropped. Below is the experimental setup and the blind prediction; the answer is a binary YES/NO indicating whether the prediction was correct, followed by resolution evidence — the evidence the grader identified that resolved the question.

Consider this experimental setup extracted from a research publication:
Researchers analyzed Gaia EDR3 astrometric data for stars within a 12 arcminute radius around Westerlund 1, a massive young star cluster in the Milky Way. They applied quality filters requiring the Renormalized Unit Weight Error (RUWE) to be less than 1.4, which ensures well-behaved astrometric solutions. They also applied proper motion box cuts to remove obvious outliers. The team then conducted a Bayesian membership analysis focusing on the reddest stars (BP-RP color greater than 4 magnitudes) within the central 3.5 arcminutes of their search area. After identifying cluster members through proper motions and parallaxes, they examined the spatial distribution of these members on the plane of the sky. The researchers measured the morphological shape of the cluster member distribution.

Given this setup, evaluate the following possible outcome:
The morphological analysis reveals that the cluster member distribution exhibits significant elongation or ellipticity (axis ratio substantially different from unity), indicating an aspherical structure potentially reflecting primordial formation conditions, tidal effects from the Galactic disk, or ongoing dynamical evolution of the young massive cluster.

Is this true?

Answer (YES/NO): YES